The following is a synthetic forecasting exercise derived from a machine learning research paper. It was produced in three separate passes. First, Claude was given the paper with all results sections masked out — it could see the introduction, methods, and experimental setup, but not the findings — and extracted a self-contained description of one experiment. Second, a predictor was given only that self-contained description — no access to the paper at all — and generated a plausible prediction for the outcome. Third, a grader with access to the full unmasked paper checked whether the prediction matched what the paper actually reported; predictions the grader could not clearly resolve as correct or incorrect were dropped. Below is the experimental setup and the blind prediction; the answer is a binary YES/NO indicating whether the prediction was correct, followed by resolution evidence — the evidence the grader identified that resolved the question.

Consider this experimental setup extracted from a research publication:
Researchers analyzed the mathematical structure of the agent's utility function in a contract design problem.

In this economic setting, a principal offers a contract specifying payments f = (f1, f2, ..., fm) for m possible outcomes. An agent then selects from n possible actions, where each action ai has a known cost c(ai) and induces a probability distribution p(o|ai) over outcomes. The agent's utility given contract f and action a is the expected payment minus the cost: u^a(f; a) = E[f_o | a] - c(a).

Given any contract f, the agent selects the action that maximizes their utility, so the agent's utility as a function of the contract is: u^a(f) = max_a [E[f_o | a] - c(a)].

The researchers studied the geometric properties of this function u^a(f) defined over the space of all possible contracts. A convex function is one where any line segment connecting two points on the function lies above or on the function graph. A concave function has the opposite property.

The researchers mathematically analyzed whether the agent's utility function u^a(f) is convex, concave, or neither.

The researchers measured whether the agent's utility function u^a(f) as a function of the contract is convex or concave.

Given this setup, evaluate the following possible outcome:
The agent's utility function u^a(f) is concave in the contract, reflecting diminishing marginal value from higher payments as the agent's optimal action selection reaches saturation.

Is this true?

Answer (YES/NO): NO